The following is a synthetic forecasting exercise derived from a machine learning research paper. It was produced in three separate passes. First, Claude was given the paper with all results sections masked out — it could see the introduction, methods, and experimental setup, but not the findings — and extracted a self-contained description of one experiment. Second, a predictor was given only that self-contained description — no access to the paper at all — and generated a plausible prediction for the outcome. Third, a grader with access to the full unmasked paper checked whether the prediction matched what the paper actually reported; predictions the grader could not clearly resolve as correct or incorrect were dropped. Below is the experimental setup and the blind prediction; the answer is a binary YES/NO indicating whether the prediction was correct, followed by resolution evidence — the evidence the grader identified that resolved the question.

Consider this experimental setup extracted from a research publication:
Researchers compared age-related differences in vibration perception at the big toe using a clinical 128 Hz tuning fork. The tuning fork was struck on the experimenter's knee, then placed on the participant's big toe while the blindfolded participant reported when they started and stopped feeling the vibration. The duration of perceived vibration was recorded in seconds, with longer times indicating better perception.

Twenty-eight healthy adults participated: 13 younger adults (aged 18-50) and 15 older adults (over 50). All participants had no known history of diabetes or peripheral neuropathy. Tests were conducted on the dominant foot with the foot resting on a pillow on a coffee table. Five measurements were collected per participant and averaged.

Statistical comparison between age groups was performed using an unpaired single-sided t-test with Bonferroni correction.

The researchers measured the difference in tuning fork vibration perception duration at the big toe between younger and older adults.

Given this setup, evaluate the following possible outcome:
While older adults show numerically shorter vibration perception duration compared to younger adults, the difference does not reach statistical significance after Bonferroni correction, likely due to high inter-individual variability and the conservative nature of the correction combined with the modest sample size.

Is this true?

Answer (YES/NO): NO